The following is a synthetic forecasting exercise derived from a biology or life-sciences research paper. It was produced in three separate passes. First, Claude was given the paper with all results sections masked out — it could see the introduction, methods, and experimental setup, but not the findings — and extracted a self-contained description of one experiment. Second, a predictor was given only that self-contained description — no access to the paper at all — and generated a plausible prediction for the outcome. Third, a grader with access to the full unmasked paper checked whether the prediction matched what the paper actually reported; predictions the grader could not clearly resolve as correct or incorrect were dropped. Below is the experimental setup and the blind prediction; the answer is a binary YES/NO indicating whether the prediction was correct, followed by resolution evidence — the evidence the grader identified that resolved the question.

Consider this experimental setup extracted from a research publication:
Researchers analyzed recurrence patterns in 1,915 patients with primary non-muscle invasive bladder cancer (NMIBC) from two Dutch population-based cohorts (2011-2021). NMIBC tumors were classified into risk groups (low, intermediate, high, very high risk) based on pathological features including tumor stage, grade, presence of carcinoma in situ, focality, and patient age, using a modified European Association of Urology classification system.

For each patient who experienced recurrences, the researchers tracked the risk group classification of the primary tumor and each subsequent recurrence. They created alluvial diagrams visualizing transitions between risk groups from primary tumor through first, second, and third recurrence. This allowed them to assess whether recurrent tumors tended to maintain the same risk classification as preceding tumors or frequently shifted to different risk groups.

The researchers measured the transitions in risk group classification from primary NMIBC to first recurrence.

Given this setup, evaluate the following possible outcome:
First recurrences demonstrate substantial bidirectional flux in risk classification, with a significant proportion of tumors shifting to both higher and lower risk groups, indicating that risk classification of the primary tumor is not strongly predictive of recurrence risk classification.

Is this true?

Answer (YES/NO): NO